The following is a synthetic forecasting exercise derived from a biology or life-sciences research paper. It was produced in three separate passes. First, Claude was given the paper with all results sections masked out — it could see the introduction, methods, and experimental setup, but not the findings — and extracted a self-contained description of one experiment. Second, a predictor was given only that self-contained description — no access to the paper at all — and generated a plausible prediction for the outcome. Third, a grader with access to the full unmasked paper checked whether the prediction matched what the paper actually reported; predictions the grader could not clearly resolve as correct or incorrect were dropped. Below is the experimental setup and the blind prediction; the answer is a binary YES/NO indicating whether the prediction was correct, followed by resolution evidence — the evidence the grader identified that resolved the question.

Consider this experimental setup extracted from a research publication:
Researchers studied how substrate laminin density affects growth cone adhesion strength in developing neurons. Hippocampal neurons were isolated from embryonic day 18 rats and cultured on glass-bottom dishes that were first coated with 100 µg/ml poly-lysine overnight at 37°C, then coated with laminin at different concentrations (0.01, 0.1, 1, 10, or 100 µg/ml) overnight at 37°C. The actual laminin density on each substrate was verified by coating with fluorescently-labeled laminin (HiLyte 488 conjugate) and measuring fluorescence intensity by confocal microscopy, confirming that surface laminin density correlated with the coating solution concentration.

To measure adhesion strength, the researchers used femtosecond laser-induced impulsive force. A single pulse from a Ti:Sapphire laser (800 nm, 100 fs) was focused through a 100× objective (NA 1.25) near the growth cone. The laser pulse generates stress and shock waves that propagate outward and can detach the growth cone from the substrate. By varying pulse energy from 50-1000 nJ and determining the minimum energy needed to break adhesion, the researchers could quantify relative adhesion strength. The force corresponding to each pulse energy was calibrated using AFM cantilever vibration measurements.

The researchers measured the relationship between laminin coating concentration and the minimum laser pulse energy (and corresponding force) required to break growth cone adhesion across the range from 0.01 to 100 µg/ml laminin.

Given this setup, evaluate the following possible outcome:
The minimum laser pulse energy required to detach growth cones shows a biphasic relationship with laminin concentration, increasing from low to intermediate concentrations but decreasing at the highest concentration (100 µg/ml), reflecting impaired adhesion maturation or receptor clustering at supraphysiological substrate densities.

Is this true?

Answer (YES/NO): NO